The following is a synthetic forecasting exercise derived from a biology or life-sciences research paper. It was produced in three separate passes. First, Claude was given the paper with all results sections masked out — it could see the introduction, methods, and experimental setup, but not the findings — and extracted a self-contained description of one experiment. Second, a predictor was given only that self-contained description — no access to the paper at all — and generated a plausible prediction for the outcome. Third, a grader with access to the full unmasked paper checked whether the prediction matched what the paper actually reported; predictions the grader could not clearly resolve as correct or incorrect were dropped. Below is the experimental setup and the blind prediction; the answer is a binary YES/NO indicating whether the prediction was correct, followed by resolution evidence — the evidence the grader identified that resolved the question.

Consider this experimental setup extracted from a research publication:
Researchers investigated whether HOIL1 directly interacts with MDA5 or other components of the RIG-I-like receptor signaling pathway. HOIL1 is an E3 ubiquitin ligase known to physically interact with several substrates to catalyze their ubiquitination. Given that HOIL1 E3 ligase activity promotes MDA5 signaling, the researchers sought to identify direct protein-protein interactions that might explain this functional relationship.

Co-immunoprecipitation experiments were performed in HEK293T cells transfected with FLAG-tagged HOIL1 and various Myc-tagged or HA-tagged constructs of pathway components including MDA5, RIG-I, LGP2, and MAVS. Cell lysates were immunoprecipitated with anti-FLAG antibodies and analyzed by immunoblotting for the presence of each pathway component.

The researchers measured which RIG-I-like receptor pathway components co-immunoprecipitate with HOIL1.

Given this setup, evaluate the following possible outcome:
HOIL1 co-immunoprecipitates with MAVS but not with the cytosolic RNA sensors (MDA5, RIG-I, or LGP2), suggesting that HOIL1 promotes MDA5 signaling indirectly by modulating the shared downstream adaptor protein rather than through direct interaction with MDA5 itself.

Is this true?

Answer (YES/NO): NO